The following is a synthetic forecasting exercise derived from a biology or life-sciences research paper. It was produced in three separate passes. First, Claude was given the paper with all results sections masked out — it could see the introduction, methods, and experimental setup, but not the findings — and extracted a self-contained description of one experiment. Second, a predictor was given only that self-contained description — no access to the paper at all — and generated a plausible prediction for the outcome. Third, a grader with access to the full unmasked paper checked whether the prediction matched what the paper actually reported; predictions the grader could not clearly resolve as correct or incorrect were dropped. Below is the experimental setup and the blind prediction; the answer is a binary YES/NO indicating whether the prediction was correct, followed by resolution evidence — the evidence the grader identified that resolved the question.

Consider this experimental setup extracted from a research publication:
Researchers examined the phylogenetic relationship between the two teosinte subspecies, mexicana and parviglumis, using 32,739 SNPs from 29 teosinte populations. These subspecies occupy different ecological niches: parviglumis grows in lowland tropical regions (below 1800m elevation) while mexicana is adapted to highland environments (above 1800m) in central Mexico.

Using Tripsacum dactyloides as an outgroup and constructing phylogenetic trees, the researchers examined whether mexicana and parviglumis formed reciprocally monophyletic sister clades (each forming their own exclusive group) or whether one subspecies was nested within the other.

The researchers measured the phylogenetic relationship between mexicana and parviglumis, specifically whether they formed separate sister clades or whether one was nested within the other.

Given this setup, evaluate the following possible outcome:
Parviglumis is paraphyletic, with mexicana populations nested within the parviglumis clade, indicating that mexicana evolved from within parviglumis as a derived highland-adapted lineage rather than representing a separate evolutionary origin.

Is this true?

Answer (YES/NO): YES